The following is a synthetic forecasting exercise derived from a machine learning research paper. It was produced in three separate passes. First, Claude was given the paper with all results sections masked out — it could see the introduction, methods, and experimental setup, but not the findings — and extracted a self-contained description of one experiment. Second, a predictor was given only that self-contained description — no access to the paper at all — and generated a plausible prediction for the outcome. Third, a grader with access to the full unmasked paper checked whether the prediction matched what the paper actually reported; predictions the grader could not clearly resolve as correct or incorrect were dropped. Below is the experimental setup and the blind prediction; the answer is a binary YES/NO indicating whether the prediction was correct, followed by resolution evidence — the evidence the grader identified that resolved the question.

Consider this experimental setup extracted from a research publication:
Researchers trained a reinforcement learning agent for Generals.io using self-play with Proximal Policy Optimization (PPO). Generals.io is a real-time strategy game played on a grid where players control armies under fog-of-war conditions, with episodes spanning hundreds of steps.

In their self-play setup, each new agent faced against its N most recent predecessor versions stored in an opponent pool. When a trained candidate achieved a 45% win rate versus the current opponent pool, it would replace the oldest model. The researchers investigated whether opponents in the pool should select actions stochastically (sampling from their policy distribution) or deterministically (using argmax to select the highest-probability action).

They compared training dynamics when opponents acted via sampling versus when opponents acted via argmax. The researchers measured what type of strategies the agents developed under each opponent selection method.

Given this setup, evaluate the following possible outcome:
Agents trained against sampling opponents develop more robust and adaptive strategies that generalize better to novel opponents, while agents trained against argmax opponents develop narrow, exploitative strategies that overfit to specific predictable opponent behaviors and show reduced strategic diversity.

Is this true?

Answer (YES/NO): NO